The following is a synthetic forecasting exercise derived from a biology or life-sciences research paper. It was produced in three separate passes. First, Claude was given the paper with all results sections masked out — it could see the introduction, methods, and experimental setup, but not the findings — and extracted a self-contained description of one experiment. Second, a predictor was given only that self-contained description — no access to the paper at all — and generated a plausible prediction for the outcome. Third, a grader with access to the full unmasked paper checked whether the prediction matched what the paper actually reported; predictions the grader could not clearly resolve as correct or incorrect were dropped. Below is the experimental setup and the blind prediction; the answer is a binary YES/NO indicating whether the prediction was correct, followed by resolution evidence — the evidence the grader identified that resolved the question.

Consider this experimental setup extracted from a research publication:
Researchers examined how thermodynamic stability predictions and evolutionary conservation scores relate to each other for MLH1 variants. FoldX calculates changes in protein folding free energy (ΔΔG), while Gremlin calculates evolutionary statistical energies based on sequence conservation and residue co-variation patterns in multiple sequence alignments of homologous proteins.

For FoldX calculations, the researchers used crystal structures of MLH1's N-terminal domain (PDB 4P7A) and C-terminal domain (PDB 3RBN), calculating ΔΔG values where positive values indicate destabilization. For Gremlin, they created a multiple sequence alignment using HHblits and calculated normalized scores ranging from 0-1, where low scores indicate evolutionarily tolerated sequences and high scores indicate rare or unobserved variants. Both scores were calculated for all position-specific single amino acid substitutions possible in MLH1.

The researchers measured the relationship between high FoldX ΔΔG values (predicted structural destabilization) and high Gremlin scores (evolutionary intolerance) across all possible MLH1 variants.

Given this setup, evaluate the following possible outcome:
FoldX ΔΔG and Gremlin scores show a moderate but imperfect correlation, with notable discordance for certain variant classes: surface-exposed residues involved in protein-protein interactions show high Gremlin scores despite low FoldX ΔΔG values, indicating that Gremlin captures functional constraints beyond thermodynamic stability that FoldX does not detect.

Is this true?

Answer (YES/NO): NO